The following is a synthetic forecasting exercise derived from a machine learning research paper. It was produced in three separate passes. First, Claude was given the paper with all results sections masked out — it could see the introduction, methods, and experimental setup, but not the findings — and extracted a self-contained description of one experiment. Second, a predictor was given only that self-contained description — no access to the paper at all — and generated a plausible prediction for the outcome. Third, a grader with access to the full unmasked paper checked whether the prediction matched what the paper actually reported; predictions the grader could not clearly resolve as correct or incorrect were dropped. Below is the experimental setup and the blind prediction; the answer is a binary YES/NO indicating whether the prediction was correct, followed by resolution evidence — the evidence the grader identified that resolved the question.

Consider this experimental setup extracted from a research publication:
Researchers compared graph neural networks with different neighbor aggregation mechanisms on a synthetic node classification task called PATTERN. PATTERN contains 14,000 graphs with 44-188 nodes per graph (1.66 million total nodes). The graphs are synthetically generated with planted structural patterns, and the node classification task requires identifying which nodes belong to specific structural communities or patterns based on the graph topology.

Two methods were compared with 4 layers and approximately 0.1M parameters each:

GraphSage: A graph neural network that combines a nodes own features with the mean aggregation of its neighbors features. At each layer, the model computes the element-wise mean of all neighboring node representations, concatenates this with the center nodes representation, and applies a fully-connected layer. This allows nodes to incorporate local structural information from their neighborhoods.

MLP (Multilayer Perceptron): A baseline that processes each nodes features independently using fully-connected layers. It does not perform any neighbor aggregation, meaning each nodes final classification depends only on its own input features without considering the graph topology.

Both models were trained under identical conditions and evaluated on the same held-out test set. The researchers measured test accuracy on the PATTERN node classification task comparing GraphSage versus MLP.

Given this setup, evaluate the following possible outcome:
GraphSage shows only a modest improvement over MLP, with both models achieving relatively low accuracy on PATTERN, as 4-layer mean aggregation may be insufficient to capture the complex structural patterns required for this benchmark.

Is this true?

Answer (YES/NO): NO